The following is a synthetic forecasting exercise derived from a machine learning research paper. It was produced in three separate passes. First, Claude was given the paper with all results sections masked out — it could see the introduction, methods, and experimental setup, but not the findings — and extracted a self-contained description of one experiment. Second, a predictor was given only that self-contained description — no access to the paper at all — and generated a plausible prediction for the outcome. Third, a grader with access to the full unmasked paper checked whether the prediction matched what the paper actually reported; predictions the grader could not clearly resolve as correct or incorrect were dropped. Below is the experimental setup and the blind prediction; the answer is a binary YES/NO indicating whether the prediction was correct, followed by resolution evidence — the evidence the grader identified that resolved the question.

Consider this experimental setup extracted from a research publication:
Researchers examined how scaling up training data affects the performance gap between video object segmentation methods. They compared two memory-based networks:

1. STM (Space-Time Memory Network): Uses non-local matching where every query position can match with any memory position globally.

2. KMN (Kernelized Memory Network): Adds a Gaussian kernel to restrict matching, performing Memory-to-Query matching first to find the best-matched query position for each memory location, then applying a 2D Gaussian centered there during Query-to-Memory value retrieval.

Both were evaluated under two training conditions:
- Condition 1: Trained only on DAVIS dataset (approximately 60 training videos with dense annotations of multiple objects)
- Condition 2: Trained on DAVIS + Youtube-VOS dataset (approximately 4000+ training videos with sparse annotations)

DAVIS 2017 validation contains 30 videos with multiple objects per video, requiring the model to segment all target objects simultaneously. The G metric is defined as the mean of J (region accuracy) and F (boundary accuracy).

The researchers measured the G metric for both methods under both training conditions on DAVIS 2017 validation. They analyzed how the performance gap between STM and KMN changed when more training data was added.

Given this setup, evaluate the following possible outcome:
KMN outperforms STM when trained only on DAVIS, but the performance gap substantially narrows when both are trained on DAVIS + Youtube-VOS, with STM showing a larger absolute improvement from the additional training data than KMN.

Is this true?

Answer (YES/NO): YES